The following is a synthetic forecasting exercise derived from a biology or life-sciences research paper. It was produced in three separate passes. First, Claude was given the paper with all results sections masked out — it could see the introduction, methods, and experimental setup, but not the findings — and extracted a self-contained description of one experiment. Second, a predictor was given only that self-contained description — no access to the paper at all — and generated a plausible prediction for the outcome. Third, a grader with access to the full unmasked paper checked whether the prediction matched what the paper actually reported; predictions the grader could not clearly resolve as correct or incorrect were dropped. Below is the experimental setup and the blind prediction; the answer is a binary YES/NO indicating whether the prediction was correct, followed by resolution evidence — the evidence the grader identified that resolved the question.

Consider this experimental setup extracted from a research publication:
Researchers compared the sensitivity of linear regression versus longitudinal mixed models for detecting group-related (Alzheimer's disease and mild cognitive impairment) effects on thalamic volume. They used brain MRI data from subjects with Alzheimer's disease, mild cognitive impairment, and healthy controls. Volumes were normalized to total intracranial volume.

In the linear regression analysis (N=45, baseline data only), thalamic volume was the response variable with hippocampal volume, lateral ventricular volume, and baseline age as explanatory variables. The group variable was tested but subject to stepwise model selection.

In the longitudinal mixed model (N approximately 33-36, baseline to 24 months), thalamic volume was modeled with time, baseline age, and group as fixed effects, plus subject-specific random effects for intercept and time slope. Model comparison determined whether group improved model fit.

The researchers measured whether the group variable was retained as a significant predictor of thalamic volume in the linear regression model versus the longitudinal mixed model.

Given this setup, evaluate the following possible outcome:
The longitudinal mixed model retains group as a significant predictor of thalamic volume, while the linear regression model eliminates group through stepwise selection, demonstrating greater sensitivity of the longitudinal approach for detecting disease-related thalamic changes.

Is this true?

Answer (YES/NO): YES